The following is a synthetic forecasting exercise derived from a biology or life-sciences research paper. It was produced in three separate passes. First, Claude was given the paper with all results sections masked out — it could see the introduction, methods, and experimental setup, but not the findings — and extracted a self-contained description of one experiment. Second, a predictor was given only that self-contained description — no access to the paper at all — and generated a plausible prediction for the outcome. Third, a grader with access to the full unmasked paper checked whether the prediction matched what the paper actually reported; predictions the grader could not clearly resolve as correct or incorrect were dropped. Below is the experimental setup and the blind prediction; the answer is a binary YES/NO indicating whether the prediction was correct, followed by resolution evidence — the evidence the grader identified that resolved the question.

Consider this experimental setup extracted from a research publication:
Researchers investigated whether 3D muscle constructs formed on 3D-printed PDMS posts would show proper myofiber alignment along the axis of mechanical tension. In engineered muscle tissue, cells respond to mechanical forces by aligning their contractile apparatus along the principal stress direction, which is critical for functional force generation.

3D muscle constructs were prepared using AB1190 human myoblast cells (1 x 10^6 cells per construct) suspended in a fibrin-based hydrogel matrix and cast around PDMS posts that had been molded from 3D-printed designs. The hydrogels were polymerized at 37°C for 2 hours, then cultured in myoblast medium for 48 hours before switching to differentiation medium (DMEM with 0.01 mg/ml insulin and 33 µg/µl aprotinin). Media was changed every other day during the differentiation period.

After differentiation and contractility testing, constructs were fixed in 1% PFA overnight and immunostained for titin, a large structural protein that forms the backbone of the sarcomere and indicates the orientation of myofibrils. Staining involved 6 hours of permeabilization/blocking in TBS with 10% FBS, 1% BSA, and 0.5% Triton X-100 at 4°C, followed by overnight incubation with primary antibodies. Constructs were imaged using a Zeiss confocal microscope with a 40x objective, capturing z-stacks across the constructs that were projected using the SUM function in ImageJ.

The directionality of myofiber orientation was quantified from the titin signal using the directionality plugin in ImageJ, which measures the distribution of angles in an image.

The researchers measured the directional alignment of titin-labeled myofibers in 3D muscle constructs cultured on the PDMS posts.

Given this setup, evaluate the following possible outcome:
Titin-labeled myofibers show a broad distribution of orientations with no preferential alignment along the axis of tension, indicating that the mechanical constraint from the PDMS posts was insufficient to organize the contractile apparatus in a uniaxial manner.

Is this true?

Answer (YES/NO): NO